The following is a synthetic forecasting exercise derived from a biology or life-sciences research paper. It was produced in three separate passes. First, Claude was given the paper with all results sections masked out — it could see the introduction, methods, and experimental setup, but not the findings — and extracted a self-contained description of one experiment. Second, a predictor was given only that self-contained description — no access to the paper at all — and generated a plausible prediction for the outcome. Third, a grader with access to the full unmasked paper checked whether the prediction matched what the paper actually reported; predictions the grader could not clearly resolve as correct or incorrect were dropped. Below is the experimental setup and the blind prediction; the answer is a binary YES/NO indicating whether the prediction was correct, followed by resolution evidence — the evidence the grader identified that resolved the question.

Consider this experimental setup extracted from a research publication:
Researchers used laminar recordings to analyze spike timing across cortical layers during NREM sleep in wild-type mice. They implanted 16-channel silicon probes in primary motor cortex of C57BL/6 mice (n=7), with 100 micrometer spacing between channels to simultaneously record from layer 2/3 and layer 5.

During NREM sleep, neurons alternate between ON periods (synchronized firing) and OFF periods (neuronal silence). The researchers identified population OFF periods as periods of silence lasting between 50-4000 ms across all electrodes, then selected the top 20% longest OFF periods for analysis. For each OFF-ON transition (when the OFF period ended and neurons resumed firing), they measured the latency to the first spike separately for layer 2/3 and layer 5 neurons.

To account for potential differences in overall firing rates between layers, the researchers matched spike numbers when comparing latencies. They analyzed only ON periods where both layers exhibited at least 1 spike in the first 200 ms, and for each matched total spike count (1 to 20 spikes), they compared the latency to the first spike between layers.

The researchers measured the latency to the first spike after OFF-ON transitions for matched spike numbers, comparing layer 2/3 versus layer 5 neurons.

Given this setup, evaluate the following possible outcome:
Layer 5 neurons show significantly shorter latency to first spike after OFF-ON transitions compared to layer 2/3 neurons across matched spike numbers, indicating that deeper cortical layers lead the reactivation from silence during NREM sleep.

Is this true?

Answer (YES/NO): YES